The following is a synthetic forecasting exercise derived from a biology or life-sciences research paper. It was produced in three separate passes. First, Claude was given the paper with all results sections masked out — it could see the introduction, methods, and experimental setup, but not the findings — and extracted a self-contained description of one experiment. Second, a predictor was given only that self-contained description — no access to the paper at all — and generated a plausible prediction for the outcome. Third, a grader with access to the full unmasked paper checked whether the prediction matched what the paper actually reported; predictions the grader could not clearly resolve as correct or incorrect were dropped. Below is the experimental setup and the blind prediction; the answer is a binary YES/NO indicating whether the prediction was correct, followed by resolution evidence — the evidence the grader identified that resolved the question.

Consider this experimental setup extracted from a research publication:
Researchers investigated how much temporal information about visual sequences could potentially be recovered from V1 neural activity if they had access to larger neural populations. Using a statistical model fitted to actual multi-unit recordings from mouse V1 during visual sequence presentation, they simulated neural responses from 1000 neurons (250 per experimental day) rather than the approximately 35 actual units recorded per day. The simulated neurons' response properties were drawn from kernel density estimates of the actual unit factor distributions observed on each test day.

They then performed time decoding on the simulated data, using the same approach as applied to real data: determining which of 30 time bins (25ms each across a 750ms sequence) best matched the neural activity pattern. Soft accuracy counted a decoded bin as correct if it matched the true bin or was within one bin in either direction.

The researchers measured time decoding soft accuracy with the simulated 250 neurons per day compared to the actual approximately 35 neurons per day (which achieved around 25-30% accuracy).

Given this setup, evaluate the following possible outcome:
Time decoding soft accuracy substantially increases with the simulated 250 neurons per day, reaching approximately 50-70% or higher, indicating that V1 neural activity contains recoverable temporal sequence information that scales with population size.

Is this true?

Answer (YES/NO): YES